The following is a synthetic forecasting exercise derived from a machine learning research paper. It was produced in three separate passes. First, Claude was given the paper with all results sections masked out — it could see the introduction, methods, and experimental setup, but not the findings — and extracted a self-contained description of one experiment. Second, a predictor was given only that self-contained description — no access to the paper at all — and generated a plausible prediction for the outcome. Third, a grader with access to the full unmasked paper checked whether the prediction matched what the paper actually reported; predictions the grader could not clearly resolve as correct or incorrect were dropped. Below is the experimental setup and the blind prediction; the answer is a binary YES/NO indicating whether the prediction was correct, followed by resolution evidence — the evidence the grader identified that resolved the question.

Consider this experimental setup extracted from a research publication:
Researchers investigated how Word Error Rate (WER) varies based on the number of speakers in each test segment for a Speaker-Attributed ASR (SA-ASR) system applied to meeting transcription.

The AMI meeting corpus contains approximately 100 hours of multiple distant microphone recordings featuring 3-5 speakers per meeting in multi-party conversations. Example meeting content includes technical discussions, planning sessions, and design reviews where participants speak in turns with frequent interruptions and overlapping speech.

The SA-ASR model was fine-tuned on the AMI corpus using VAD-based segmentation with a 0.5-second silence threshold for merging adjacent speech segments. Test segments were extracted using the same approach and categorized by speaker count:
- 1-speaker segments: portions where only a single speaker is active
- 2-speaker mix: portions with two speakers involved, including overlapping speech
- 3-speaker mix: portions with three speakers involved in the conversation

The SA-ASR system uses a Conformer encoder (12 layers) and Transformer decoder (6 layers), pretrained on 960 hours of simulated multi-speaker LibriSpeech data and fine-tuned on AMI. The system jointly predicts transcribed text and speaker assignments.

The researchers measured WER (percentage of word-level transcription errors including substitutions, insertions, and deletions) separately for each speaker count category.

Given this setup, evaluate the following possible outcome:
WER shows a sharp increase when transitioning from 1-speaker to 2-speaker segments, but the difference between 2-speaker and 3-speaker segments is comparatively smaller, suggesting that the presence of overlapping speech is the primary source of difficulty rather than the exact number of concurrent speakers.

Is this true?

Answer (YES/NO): YES